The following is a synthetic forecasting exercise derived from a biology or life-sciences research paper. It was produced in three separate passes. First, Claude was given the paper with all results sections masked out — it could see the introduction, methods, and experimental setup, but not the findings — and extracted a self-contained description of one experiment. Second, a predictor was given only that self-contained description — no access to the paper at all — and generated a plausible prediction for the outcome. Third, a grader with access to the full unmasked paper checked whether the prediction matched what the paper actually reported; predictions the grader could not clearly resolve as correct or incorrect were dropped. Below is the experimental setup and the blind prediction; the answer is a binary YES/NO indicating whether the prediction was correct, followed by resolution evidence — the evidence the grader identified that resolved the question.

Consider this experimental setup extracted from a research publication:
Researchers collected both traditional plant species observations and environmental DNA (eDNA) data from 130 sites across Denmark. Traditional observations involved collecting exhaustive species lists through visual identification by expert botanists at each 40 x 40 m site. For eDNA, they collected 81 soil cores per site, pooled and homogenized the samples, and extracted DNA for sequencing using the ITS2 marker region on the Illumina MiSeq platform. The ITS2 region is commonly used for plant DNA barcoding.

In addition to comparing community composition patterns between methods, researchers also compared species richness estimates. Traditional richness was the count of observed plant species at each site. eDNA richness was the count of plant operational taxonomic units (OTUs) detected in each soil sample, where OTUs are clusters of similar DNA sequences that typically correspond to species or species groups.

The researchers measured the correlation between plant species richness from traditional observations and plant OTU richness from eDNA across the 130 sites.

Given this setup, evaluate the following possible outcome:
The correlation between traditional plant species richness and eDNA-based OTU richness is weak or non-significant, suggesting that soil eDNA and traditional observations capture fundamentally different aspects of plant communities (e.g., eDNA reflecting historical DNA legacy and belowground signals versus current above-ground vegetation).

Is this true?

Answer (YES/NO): NO